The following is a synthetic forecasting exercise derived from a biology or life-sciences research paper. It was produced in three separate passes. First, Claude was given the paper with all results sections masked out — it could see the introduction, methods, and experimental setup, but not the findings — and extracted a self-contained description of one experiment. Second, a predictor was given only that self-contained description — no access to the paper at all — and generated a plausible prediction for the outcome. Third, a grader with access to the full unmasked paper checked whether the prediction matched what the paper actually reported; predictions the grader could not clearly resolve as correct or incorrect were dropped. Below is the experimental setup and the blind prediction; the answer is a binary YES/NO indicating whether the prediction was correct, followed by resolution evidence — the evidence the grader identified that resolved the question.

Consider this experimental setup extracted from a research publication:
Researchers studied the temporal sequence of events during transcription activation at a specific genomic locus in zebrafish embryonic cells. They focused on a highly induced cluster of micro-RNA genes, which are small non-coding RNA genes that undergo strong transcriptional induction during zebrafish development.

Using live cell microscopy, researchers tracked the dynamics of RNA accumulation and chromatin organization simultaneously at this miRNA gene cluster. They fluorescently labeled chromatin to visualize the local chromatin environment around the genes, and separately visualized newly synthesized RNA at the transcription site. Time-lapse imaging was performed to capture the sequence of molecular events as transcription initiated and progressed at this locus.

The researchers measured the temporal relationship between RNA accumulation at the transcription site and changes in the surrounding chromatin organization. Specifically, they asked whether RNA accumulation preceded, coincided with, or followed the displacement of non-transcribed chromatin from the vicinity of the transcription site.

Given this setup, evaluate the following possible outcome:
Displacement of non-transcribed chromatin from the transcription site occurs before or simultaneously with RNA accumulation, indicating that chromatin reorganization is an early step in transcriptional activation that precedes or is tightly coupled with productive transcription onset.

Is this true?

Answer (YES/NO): YES